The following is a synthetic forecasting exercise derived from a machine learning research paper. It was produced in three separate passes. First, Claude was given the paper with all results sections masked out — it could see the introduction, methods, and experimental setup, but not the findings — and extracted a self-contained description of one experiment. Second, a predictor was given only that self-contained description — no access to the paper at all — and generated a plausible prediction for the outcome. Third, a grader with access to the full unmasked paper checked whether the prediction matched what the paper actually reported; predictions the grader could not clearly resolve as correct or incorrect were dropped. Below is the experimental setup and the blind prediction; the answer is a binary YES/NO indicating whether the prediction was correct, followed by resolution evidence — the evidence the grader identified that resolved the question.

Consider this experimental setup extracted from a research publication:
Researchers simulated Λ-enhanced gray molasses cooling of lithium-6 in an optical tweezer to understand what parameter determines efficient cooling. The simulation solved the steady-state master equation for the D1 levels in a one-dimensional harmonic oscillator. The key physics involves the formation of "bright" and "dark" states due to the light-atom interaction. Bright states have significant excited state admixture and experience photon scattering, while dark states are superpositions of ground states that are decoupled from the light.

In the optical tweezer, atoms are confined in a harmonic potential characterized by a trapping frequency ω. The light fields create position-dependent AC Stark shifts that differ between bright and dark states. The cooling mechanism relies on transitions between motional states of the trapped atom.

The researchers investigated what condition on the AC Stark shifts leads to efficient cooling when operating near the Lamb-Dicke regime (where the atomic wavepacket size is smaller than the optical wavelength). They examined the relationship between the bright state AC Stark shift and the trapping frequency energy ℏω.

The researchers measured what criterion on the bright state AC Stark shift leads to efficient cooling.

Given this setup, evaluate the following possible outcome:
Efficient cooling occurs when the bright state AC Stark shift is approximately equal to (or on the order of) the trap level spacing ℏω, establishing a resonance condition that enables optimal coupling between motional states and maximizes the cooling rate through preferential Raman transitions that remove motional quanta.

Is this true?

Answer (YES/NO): YES